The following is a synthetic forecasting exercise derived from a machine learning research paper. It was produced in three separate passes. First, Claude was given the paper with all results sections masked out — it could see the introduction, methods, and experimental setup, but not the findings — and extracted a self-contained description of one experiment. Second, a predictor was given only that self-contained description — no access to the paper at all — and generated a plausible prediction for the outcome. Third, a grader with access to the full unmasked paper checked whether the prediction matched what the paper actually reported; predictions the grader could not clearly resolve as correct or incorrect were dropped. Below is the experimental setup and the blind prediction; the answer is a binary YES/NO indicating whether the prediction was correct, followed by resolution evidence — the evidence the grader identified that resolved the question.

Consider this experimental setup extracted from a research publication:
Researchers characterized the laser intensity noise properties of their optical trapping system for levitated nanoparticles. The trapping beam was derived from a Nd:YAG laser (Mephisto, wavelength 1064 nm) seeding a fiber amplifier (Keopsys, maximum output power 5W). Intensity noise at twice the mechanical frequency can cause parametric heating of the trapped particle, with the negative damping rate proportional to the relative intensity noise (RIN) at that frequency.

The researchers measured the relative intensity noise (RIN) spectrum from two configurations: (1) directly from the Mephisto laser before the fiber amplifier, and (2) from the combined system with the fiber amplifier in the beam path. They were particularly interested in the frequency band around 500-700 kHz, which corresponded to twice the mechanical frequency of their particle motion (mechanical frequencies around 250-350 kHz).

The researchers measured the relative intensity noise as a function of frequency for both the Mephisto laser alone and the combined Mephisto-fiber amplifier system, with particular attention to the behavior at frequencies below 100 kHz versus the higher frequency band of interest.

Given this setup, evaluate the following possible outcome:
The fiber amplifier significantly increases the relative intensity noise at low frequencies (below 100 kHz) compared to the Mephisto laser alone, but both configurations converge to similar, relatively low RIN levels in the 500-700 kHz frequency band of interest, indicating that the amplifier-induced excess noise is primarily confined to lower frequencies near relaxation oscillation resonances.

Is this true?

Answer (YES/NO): YES